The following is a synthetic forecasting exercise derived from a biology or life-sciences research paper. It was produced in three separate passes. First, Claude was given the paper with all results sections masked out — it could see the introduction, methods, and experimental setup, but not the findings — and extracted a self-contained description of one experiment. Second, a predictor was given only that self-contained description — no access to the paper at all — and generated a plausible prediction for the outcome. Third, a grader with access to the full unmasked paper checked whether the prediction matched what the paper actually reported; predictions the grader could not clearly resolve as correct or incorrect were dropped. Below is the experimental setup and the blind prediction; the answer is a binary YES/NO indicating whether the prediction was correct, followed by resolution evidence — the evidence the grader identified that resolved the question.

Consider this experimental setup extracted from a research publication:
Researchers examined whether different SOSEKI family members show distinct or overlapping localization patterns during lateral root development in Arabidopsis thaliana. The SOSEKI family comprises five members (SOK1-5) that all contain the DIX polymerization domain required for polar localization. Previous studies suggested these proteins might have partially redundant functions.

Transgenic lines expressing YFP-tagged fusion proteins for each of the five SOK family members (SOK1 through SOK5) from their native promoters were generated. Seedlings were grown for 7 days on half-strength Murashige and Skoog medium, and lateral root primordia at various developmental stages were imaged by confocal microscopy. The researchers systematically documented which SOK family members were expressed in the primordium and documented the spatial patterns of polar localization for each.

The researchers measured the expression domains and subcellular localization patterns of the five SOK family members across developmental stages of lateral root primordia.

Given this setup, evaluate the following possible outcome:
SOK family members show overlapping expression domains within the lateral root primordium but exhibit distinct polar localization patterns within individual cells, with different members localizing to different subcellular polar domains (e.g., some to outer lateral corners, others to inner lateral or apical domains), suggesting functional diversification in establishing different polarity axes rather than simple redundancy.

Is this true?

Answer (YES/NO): YES